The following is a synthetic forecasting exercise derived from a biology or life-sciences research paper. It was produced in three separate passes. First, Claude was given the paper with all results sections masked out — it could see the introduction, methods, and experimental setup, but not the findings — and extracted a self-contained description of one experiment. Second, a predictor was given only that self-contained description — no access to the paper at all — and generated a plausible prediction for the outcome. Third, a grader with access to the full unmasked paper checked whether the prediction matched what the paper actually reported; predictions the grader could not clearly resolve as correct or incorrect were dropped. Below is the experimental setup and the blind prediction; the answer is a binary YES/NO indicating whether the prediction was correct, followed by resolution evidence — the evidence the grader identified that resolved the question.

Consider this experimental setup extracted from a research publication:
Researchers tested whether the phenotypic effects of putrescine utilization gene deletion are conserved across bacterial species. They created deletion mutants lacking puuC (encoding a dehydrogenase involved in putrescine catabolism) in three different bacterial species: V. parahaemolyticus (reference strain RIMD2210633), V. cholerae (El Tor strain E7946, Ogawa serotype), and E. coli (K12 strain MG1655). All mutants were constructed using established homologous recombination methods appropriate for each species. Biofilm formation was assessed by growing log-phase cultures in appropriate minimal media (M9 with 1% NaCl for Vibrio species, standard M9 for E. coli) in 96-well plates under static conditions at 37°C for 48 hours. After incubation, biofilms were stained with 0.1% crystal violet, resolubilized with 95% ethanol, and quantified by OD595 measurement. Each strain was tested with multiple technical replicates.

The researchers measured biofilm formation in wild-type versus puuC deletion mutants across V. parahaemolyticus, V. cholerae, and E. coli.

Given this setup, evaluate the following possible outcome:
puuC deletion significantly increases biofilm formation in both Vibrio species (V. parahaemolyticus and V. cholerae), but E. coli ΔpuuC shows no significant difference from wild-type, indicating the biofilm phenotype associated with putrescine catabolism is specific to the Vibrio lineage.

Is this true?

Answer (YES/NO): NO